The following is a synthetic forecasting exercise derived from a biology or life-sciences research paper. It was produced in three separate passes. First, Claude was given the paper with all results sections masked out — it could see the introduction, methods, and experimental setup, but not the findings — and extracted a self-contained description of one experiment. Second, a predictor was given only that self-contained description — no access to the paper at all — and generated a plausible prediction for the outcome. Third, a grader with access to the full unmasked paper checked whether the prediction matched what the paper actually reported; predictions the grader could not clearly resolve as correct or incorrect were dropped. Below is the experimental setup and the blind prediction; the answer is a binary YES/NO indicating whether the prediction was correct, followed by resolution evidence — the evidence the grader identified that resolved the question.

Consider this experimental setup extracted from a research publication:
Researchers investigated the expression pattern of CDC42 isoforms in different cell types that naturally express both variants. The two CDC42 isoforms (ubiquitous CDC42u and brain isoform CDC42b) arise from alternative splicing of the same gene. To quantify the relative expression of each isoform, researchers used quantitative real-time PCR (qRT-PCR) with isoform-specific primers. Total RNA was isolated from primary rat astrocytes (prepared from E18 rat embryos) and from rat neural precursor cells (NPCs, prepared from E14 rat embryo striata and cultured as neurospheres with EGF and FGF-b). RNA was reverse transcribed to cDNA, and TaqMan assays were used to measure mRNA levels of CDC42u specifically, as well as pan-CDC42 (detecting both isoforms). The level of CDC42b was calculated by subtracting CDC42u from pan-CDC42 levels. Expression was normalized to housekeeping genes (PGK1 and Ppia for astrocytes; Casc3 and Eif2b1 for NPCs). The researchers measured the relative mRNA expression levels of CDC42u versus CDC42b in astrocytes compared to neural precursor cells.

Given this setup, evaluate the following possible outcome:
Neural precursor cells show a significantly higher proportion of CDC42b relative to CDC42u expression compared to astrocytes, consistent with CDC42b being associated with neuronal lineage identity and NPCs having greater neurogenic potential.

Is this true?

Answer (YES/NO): YES